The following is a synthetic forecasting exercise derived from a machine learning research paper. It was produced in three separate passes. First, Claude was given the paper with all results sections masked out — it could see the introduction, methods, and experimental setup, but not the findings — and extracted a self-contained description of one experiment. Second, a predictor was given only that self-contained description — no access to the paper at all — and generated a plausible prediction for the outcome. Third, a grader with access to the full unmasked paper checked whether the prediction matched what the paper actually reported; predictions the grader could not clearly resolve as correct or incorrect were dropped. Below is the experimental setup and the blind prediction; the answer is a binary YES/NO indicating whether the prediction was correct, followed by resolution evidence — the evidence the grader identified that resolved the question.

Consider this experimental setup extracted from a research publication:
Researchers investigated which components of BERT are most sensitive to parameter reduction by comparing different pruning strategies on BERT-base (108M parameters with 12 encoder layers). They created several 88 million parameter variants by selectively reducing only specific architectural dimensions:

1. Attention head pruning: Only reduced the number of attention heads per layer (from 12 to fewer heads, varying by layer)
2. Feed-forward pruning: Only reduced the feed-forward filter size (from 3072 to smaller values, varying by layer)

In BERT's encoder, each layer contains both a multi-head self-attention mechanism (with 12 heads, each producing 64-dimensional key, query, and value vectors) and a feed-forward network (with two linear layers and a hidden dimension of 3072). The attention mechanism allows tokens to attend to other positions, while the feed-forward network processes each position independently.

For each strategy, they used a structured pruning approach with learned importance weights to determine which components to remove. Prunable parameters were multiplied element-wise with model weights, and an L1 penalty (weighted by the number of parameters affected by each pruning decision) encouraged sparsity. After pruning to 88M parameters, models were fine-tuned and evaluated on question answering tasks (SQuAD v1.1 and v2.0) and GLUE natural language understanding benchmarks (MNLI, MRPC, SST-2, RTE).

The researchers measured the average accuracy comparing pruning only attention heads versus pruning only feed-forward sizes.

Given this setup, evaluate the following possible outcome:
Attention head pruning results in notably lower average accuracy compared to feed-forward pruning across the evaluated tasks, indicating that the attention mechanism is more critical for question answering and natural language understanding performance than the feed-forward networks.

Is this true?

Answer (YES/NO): YES